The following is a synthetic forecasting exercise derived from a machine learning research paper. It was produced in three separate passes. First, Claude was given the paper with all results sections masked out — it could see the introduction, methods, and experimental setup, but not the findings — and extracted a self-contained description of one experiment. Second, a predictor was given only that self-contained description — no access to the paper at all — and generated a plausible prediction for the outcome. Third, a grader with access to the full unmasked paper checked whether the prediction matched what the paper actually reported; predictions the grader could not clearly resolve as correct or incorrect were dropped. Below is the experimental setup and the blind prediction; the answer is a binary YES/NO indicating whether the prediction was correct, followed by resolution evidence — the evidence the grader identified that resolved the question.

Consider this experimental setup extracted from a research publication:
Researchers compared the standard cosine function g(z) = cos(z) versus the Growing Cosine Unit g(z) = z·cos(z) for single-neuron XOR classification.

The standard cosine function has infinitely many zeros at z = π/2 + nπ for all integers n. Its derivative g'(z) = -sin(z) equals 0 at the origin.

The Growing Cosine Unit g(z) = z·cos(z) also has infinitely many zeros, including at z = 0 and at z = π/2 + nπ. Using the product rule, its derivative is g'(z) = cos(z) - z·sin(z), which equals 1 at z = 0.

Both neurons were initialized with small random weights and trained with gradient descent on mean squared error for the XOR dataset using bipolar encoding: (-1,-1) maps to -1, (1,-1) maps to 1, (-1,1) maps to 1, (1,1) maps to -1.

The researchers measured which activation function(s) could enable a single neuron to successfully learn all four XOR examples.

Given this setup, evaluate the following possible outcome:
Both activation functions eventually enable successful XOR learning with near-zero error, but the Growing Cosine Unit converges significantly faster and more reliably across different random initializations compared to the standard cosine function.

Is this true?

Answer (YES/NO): NO